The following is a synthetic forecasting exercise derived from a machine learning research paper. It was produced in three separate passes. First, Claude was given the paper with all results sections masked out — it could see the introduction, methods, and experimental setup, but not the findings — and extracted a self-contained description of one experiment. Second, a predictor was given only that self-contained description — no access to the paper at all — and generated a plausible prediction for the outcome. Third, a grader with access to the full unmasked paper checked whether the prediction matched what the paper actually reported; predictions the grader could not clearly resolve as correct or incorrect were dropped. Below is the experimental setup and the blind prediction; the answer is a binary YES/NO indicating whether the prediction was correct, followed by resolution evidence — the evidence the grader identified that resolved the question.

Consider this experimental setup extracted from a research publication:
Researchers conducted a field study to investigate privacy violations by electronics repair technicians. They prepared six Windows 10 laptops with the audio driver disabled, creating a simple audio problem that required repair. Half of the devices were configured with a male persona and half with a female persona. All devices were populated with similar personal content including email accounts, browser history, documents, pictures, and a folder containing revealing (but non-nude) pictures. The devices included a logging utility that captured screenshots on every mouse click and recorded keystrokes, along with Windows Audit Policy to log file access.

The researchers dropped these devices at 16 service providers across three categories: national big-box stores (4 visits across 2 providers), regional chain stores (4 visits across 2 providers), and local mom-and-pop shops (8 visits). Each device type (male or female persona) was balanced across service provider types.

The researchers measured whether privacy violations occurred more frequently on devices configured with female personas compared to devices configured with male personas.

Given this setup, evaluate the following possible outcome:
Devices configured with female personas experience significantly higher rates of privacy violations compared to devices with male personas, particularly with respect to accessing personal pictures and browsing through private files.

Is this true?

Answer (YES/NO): NO